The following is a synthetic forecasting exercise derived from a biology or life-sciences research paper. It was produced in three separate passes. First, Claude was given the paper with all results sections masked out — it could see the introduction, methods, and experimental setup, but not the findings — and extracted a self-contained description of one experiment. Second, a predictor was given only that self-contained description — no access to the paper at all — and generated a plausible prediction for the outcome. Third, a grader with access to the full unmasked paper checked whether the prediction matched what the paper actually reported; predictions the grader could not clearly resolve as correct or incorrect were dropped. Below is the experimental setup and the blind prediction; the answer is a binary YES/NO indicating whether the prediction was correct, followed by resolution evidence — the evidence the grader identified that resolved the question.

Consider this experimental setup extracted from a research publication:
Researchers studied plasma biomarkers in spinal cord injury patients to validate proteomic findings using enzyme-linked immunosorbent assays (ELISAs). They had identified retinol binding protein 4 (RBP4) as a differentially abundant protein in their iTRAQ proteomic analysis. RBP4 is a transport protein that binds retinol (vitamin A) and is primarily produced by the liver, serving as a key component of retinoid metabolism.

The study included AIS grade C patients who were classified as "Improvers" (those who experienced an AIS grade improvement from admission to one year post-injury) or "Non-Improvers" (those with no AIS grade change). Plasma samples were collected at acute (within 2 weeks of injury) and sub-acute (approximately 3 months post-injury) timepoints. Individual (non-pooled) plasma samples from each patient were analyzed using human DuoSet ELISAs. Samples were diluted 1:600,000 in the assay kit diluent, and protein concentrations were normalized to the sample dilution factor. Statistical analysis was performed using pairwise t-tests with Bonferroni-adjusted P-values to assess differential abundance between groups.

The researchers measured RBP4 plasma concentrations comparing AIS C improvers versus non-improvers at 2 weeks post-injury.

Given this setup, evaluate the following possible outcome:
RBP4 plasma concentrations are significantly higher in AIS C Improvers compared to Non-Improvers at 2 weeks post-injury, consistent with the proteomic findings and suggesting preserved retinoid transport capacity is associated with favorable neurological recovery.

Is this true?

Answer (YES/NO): NO